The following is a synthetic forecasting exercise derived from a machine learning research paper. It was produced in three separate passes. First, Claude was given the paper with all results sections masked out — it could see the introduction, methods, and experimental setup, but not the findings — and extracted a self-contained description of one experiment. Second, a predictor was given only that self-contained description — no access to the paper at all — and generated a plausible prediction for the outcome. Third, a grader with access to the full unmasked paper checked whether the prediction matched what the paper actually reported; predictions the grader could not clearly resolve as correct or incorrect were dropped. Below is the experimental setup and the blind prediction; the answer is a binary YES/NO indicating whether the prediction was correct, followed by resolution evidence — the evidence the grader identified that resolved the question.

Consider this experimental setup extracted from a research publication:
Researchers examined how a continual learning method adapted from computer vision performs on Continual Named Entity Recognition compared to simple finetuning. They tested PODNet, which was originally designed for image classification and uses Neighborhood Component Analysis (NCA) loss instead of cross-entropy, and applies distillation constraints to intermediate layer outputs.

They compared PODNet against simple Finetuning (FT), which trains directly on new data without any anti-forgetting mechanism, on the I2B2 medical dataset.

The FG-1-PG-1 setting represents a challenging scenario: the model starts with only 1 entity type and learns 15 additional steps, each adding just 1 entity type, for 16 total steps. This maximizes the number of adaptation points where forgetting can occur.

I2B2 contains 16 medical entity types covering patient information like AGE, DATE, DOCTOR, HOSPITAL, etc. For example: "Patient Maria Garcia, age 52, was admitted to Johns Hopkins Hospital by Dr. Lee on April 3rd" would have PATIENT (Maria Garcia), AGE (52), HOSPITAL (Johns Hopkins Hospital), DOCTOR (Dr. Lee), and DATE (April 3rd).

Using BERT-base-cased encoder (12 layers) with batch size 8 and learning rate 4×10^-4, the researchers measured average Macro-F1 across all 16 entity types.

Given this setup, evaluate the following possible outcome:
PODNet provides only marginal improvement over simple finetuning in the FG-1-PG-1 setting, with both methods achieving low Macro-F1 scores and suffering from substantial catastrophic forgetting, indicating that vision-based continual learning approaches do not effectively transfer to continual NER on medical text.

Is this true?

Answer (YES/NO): YES